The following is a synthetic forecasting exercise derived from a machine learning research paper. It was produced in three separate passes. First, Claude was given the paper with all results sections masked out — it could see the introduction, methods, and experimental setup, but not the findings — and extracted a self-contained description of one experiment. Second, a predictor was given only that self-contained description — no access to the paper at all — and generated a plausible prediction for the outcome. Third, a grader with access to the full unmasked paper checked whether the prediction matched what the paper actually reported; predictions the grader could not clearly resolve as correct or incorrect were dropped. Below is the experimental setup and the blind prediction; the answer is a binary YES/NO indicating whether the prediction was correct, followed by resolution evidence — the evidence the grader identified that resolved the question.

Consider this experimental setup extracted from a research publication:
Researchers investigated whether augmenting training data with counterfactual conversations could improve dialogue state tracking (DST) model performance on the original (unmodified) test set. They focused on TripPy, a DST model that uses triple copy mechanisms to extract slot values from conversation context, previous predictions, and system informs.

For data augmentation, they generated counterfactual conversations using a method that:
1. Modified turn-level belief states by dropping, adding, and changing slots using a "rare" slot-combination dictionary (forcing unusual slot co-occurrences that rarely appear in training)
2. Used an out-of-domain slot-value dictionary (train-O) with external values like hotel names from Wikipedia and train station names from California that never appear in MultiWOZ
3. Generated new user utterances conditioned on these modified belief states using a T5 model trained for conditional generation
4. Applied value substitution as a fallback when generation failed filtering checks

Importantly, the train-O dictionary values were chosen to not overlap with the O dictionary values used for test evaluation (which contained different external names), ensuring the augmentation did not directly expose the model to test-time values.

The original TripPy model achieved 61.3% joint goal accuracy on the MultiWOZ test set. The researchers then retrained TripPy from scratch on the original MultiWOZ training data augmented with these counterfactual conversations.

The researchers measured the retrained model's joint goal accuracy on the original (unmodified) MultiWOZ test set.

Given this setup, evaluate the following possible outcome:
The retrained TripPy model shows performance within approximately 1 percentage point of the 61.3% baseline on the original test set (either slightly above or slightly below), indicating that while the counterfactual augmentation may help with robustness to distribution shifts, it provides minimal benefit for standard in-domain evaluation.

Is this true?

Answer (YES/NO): NO